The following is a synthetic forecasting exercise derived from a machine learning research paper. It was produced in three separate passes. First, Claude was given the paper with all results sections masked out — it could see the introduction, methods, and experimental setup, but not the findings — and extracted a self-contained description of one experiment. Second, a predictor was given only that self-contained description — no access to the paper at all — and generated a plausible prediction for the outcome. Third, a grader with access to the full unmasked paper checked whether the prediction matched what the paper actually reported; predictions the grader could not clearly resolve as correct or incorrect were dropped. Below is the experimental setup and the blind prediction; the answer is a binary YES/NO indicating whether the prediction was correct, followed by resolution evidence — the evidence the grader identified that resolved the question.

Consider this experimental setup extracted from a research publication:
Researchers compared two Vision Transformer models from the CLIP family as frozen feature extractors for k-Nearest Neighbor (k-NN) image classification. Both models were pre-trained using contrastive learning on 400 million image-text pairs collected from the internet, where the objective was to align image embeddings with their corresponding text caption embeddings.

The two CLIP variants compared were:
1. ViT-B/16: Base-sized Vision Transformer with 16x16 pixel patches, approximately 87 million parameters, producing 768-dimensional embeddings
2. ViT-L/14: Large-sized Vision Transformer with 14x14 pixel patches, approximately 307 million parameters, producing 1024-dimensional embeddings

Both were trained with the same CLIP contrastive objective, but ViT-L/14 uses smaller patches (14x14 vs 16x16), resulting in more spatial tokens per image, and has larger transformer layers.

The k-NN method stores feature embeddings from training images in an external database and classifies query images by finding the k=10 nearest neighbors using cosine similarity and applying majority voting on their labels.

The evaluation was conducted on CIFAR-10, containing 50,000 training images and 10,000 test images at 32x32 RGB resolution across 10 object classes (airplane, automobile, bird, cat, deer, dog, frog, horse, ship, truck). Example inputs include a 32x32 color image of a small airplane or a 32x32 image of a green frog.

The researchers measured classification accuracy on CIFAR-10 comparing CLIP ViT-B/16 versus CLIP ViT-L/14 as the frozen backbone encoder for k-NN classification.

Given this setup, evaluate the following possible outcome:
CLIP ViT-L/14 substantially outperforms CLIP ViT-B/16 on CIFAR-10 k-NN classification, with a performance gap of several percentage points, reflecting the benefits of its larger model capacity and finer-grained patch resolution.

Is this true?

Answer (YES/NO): YES